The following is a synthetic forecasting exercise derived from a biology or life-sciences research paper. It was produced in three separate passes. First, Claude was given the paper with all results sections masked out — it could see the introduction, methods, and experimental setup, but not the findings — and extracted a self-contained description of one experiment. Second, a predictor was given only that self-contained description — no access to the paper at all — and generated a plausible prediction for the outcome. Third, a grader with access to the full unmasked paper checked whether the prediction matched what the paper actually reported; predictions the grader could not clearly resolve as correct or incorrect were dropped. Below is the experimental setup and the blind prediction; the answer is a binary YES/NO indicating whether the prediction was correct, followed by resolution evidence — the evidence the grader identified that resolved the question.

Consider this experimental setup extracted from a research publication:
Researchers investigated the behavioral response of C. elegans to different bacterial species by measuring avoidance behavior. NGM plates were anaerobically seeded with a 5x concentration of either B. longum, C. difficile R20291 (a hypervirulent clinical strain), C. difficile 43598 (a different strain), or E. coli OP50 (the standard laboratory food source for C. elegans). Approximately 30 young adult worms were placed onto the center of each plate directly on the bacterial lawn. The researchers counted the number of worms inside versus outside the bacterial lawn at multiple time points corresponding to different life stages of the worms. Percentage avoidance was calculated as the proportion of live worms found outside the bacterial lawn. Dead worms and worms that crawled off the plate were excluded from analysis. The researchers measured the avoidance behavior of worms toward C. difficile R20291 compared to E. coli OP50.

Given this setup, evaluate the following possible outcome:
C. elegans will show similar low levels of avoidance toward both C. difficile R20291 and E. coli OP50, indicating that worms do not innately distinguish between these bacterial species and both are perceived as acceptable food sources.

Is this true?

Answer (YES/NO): NO